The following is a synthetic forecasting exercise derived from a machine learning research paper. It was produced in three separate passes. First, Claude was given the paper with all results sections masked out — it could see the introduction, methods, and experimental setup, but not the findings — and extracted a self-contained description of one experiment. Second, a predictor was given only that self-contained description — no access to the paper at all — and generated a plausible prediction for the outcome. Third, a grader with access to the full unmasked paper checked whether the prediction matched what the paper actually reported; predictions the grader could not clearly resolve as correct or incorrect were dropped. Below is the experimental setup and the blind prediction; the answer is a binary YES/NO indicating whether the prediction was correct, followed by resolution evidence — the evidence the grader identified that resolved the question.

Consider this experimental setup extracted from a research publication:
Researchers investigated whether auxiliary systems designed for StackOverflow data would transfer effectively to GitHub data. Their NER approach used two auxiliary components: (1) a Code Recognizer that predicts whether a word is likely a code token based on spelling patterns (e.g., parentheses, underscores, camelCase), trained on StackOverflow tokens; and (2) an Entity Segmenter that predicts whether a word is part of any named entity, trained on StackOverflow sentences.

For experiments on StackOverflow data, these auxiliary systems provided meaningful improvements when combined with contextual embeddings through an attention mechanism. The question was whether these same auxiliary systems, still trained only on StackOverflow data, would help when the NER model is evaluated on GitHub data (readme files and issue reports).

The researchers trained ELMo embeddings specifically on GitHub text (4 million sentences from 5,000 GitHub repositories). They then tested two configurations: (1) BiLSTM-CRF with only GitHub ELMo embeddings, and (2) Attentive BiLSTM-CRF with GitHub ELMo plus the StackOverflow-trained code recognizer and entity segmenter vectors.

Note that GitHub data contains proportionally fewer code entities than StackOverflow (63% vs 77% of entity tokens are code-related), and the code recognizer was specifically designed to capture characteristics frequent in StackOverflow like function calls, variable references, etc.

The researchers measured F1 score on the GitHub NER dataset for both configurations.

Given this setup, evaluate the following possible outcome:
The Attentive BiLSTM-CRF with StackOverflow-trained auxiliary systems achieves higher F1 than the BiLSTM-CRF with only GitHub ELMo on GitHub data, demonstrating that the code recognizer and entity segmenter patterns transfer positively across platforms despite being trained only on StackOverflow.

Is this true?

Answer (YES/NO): NO